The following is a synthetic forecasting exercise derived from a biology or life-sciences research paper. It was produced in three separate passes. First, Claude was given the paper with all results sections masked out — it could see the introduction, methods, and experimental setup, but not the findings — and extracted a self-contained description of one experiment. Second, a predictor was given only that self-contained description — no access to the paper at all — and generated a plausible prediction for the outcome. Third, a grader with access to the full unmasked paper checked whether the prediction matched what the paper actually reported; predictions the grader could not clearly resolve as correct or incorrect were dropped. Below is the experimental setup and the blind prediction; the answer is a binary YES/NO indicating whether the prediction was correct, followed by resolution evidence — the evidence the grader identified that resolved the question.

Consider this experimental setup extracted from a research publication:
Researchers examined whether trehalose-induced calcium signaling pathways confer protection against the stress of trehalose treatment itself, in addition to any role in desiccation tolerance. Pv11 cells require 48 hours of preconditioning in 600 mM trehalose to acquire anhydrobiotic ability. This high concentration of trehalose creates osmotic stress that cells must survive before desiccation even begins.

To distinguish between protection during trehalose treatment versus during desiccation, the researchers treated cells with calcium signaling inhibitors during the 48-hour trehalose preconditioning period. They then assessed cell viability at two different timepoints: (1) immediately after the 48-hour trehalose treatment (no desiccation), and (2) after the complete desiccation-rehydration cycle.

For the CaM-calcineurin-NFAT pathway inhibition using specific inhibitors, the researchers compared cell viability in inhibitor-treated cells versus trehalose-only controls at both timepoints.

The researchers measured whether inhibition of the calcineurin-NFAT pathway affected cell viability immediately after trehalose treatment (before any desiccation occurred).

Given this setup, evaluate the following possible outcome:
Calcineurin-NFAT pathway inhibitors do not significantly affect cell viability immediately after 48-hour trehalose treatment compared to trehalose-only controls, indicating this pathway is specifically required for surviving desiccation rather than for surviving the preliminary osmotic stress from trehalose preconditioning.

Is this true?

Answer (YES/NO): NO